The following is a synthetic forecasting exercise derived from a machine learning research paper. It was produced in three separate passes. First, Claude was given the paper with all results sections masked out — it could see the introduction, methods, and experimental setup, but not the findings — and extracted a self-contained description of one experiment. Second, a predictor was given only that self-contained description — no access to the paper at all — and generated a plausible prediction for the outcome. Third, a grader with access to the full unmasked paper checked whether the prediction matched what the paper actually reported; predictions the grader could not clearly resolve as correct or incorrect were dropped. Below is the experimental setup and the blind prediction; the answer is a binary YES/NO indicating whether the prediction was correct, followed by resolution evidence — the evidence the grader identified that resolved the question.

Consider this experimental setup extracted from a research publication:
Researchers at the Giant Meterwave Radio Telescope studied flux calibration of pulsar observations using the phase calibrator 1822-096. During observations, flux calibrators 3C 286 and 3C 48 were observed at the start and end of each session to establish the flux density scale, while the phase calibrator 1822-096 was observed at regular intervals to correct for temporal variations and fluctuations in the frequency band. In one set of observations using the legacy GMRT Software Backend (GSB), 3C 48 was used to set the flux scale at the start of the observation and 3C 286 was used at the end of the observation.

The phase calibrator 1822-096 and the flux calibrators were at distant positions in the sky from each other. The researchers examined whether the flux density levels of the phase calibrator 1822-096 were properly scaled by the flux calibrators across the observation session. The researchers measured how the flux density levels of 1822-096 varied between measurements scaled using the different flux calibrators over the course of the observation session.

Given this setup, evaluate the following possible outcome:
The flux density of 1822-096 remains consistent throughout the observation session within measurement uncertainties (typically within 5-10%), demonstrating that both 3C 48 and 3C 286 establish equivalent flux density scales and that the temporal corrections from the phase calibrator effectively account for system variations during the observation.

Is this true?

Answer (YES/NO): NO